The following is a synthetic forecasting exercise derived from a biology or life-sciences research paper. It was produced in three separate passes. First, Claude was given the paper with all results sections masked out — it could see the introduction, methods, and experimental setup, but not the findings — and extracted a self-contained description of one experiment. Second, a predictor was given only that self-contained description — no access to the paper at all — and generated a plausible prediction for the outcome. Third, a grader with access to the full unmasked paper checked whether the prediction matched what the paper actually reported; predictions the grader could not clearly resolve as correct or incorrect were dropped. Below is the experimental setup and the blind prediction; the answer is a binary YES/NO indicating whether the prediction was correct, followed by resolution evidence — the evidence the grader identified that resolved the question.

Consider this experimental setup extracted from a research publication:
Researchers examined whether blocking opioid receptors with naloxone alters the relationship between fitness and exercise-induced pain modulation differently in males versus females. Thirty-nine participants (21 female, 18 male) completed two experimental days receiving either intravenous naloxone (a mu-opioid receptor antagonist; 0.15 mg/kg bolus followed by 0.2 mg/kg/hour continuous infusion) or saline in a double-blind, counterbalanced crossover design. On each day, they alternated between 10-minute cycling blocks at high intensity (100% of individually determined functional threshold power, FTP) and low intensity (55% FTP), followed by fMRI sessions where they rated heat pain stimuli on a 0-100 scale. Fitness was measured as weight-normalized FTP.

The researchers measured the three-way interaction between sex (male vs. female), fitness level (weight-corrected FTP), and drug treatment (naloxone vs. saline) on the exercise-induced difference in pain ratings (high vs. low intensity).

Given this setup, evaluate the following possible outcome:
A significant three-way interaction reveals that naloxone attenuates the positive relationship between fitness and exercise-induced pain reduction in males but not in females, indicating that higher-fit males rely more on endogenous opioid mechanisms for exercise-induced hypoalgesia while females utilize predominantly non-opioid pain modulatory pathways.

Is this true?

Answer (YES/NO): NO